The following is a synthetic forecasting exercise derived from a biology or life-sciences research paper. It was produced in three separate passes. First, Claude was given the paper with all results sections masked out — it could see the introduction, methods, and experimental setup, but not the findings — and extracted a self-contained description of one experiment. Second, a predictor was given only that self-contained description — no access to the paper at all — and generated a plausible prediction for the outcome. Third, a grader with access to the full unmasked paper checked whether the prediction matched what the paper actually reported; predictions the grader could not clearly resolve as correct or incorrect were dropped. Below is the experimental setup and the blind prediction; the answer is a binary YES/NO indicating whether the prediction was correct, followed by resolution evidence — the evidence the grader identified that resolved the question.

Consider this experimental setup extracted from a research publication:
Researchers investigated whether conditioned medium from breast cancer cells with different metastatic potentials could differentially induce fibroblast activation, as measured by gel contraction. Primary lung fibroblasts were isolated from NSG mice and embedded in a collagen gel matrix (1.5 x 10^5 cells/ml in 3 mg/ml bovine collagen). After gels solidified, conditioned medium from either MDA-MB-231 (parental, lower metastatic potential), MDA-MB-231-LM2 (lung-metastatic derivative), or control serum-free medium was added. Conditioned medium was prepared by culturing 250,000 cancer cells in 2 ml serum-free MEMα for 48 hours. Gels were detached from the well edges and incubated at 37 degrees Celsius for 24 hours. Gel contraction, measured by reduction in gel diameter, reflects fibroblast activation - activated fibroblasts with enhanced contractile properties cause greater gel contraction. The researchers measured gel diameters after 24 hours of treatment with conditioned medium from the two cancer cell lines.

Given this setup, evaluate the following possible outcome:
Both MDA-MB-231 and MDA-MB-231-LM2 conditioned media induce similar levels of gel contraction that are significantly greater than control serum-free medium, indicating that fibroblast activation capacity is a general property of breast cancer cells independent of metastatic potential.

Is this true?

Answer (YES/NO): NO